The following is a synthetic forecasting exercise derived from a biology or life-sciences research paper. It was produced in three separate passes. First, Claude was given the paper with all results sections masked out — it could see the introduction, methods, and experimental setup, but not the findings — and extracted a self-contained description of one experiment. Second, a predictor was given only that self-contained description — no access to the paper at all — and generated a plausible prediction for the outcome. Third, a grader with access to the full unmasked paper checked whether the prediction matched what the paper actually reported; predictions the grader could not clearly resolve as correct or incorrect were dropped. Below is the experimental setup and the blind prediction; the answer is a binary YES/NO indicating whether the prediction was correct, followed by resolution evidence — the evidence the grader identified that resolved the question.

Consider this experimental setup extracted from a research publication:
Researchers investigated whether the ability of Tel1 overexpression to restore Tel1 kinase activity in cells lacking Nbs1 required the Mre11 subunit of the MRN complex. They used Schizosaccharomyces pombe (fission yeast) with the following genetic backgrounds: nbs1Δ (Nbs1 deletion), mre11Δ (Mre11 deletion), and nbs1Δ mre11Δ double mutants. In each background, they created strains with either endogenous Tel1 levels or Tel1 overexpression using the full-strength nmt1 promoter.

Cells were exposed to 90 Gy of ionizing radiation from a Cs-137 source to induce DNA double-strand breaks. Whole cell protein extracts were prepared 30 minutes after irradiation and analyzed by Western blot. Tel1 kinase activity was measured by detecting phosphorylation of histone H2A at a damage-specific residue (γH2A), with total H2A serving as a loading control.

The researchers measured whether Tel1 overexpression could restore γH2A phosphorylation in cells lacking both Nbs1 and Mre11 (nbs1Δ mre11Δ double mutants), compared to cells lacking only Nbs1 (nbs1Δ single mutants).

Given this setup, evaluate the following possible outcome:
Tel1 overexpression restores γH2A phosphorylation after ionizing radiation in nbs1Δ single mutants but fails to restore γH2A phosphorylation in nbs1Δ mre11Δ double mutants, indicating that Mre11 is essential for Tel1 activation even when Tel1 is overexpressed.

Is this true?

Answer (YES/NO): NO